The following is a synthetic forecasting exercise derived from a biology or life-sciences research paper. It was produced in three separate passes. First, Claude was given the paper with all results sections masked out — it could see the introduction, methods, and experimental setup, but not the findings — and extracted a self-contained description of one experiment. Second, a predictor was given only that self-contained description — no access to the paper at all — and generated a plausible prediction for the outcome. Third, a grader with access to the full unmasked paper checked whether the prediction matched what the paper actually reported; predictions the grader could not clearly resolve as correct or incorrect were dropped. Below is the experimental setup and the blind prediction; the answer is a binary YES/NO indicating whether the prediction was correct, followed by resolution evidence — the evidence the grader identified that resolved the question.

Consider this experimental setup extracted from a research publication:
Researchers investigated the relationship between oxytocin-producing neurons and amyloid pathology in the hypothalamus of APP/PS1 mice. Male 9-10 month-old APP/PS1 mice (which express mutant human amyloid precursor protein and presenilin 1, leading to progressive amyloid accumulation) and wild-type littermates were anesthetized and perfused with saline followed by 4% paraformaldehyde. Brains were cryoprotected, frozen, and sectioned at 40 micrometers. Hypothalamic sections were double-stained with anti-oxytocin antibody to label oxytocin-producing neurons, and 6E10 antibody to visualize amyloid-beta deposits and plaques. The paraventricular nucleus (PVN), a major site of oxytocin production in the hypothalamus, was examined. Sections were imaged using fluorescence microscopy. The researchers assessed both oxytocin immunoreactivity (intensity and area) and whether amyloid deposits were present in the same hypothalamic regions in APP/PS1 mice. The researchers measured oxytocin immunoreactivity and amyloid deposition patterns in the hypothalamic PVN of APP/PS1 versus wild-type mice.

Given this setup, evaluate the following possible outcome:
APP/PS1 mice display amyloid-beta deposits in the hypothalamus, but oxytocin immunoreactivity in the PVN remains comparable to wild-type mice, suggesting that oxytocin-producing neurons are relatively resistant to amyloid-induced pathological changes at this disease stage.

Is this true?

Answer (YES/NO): NO